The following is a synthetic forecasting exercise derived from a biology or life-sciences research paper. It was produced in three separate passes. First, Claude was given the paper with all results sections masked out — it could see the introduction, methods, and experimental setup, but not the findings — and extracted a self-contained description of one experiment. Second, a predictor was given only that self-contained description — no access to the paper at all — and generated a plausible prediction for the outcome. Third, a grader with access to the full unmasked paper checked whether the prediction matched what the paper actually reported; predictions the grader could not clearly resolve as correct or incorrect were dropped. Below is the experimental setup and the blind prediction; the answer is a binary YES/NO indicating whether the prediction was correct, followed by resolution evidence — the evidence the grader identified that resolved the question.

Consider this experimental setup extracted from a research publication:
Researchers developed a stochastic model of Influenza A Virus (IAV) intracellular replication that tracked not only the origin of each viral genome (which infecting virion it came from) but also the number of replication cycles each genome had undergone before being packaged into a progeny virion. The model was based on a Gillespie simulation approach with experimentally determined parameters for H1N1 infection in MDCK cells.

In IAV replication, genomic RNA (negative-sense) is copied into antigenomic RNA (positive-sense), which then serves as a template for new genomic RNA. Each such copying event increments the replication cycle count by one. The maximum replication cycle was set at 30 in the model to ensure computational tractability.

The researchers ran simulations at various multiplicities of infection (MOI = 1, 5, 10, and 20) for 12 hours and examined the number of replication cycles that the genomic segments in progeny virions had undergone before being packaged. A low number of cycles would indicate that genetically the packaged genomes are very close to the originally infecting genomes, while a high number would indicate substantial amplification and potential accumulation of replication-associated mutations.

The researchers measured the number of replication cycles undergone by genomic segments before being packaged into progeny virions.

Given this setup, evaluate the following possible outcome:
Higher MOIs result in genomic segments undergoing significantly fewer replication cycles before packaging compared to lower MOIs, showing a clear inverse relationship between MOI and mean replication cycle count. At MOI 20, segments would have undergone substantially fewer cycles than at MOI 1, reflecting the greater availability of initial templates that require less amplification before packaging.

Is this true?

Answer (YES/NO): YES